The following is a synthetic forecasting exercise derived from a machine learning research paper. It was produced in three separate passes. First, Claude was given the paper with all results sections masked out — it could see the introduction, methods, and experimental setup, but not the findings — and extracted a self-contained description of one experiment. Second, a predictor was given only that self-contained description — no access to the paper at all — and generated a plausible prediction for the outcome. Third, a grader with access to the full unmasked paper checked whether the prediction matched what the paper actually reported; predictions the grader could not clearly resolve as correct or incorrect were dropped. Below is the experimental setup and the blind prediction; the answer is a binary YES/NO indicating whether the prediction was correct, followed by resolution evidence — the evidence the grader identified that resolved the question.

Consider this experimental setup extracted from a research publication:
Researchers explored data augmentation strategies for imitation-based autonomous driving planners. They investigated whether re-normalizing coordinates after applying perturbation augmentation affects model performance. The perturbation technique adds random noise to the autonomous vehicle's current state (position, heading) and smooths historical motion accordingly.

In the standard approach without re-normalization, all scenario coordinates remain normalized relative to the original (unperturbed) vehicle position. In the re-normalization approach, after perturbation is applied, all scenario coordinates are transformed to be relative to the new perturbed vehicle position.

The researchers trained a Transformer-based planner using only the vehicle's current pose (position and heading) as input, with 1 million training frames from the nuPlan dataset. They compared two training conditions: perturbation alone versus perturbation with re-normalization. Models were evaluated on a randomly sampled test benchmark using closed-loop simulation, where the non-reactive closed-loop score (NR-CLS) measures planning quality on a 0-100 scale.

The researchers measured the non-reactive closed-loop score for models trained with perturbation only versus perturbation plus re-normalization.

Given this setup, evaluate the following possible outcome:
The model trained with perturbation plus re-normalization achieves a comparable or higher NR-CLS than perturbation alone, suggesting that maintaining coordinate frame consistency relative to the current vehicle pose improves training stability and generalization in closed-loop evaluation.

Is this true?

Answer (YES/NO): YES